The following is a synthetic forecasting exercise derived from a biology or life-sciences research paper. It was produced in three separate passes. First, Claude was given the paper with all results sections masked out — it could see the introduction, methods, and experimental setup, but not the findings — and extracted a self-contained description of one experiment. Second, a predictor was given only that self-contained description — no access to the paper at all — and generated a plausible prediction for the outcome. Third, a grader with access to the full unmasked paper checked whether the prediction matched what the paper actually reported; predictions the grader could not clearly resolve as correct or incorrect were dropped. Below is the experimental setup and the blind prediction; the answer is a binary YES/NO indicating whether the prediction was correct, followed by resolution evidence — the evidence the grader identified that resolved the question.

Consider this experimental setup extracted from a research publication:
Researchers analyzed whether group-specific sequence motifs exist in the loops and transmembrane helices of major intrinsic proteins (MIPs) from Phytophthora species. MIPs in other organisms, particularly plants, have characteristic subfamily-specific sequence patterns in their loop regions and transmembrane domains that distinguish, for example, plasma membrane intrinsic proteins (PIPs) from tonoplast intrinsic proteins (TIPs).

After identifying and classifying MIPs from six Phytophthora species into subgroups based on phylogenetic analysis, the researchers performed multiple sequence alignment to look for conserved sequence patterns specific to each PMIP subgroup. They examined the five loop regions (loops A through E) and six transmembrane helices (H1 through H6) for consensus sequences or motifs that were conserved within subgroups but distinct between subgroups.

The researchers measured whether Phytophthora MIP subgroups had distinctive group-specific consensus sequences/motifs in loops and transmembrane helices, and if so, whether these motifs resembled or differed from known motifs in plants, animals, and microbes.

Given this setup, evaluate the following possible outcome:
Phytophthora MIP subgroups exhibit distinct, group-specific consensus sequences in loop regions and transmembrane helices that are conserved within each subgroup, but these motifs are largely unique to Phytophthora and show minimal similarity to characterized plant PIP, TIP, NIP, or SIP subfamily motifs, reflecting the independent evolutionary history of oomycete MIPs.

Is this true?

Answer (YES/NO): YES